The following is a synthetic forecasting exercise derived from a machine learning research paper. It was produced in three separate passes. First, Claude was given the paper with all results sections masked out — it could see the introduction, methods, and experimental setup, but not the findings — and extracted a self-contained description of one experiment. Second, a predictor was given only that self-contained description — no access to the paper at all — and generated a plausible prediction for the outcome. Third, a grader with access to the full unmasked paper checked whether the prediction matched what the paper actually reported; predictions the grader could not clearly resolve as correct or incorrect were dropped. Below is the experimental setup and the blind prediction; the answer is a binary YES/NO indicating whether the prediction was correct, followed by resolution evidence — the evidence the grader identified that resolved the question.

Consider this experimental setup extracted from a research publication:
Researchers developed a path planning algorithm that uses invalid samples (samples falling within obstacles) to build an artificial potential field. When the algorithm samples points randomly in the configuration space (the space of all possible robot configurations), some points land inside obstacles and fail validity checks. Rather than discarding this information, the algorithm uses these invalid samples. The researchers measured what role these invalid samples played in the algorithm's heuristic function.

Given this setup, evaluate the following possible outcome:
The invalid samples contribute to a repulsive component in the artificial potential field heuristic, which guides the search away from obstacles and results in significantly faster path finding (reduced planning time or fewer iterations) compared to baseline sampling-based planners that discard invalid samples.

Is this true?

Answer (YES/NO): YES